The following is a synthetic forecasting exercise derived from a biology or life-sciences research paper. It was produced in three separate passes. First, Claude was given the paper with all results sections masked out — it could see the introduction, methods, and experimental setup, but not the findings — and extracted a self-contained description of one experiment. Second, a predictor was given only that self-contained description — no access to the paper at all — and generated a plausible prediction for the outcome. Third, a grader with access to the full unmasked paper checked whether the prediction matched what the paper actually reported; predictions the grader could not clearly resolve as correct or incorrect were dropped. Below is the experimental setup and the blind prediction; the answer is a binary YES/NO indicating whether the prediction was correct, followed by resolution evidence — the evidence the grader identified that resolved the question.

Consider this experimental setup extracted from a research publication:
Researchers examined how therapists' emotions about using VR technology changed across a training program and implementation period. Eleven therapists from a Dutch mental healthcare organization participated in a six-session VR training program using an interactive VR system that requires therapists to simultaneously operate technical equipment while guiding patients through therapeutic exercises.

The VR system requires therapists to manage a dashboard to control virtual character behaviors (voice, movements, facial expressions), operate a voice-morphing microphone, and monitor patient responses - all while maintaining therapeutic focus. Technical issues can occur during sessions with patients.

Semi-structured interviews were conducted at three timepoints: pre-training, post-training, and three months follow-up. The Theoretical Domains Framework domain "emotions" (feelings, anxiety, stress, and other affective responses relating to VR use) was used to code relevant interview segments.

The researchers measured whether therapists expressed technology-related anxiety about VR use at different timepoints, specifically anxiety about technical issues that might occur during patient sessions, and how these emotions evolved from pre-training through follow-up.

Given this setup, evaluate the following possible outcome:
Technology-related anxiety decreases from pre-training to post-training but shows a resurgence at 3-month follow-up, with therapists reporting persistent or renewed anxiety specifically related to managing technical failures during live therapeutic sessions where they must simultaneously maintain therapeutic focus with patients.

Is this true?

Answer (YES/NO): NO